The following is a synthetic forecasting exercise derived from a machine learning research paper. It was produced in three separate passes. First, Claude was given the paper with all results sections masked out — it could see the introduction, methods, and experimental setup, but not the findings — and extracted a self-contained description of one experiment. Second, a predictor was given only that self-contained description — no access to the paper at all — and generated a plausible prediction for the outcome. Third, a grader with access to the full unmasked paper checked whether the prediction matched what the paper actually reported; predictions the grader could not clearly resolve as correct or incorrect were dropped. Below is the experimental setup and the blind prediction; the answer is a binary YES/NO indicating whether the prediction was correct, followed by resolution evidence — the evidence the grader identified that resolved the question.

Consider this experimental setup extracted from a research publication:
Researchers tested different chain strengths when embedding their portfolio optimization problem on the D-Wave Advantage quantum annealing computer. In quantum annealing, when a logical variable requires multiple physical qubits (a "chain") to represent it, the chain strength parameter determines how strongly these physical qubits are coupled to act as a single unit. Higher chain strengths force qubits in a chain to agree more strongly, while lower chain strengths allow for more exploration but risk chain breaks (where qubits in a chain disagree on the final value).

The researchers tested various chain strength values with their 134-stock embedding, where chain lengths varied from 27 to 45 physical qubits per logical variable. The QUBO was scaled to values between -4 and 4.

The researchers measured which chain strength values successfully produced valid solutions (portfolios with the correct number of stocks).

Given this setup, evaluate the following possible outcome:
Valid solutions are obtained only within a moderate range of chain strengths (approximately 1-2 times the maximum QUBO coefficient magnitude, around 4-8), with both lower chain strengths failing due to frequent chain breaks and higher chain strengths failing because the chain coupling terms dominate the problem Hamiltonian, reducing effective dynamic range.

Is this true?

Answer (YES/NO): NO